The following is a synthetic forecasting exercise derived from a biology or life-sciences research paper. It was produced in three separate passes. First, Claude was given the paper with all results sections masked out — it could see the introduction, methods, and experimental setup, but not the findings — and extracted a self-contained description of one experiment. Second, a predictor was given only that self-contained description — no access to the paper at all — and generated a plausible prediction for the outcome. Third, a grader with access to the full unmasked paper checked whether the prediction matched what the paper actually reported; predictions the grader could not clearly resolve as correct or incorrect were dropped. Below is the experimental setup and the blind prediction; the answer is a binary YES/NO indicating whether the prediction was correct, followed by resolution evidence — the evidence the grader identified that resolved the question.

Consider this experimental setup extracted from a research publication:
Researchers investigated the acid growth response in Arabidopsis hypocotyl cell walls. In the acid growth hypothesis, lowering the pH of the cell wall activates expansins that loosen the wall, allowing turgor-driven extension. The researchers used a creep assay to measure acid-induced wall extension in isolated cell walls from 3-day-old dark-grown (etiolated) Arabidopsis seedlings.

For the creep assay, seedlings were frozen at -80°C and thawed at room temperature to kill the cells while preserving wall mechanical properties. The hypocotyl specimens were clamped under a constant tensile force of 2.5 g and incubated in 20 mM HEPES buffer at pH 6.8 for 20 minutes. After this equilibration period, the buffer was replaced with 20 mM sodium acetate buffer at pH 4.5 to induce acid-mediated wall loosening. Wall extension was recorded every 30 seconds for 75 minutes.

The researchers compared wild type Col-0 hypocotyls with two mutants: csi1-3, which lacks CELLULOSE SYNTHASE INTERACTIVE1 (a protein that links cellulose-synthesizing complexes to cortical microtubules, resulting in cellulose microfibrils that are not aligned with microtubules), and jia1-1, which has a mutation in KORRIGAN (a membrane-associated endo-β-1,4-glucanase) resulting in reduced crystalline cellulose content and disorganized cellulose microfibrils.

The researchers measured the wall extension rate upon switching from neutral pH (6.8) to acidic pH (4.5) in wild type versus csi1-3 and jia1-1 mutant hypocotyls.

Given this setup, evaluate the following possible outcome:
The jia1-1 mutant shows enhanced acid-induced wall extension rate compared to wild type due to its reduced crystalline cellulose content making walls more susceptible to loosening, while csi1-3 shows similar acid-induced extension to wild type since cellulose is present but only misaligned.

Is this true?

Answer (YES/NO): NO